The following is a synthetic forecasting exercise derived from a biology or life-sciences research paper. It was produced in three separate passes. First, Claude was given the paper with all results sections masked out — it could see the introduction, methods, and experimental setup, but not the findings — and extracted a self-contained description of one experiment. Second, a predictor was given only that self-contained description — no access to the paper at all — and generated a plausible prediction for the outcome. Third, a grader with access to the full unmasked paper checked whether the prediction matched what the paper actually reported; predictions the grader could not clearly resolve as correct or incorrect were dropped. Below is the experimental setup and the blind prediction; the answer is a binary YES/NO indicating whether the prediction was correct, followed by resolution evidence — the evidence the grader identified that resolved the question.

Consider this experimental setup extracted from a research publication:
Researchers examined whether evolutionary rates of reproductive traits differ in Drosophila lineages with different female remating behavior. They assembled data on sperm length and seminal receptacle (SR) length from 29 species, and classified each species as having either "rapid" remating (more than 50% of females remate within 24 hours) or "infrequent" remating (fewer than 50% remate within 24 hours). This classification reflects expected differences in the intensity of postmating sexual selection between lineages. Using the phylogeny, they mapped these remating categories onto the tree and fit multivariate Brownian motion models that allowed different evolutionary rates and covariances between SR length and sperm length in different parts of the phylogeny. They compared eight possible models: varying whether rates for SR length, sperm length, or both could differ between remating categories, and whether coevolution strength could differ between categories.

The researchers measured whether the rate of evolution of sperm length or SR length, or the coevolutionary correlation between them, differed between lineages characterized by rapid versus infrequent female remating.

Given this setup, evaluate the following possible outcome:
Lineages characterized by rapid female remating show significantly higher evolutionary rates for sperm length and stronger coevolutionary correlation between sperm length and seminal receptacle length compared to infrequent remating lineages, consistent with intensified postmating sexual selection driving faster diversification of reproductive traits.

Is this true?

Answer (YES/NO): NO